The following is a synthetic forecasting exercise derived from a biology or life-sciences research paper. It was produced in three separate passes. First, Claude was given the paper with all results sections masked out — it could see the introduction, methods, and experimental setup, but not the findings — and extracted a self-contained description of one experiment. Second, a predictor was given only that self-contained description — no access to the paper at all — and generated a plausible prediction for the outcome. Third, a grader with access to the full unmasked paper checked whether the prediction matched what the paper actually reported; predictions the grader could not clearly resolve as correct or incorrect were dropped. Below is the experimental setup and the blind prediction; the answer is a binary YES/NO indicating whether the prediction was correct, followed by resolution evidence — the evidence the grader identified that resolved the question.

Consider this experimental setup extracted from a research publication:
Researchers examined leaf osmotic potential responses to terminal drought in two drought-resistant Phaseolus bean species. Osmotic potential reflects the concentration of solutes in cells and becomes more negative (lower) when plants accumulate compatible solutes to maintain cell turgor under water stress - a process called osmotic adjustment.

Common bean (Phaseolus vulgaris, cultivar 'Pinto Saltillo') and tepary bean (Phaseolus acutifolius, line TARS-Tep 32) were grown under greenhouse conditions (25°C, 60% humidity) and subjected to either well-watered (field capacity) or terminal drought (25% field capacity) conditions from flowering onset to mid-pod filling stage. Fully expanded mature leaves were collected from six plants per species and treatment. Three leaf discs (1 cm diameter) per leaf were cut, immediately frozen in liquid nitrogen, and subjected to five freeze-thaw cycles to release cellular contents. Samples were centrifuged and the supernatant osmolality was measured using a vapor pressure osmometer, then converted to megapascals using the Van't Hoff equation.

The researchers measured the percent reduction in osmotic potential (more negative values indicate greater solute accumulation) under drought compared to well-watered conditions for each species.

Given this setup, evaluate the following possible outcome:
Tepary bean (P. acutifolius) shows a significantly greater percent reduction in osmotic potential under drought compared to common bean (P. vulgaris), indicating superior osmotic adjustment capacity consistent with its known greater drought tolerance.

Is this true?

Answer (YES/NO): YES